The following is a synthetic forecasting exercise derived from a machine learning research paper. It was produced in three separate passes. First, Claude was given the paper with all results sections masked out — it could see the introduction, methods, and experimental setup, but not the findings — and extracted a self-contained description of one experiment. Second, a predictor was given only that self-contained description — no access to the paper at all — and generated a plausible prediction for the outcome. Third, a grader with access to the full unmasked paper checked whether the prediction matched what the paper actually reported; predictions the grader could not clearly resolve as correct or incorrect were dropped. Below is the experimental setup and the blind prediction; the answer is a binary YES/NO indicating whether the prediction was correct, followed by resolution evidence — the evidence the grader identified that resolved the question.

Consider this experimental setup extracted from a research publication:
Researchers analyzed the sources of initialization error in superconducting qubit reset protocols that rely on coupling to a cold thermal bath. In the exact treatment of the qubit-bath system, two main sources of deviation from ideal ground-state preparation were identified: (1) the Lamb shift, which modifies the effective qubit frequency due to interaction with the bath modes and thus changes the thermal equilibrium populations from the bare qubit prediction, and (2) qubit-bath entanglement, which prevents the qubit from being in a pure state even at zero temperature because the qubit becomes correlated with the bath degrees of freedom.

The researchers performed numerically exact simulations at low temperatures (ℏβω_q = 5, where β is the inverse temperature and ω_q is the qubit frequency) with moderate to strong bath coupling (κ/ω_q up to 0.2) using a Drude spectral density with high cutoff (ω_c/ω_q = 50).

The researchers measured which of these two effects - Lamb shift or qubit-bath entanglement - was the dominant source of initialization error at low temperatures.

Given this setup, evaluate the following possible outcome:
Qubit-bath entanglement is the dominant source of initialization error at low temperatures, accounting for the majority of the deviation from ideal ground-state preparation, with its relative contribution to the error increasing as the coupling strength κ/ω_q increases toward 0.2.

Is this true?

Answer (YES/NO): YES